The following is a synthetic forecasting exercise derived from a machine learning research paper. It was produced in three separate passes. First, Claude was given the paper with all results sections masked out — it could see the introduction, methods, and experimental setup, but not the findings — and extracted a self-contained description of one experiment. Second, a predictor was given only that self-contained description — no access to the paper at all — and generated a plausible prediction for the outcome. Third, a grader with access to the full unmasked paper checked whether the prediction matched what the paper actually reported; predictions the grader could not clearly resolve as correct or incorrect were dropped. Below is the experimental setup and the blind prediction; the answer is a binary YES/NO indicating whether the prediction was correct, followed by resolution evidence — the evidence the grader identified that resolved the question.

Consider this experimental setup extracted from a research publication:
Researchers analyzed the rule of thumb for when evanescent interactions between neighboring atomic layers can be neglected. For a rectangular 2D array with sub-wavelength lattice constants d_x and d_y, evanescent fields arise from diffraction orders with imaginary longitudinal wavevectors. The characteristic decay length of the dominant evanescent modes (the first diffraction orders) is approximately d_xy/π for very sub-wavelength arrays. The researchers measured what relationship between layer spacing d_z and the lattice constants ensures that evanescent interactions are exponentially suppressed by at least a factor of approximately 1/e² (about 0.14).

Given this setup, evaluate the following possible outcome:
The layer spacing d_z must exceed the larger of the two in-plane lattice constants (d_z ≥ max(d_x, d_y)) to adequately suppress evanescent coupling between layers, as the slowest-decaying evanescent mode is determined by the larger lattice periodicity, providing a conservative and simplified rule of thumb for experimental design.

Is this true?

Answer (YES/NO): NO